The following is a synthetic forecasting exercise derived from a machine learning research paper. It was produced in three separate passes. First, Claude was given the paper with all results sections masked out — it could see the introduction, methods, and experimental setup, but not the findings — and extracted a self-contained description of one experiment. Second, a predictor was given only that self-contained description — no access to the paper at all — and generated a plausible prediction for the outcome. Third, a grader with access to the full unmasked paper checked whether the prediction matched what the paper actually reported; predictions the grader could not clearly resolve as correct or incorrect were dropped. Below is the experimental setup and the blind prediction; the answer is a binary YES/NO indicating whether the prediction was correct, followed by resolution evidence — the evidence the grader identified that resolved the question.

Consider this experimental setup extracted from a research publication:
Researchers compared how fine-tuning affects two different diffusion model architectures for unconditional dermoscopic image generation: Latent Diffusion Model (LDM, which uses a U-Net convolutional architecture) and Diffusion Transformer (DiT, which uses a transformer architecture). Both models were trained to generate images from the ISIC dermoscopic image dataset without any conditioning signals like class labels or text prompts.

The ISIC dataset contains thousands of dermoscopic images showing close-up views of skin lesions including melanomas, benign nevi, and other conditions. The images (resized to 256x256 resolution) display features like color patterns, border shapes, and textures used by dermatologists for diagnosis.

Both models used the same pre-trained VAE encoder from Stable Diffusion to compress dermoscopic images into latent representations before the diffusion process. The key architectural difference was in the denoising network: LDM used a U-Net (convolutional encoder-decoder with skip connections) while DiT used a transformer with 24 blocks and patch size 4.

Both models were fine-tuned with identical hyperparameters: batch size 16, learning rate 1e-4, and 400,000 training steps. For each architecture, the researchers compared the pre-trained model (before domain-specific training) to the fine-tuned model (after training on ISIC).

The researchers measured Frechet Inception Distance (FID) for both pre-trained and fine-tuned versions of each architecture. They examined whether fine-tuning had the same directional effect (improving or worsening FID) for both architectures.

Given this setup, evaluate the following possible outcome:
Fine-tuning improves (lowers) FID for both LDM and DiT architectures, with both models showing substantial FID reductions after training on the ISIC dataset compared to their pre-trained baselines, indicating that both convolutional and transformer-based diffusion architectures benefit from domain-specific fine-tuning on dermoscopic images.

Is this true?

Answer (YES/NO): NO